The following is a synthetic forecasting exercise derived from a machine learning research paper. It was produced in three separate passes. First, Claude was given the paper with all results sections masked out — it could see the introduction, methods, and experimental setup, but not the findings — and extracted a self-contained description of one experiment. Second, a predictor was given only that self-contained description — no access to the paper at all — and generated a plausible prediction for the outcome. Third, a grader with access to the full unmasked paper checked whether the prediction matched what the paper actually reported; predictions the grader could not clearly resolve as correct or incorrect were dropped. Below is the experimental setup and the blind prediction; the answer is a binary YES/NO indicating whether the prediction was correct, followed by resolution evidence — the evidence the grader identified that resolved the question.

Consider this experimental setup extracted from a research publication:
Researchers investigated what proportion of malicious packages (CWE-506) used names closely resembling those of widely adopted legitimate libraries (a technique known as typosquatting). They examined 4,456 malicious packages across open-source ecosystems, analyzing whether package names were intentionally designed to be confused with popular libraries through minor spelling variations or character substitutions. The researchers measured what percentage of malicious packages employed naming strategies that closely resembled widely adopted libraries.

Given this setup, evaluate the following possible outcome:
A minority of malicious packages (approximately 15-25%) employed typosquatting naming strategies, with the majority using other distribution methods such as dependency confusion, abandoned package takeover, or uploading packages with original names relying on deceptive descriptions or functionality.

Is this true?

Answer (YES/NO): NO